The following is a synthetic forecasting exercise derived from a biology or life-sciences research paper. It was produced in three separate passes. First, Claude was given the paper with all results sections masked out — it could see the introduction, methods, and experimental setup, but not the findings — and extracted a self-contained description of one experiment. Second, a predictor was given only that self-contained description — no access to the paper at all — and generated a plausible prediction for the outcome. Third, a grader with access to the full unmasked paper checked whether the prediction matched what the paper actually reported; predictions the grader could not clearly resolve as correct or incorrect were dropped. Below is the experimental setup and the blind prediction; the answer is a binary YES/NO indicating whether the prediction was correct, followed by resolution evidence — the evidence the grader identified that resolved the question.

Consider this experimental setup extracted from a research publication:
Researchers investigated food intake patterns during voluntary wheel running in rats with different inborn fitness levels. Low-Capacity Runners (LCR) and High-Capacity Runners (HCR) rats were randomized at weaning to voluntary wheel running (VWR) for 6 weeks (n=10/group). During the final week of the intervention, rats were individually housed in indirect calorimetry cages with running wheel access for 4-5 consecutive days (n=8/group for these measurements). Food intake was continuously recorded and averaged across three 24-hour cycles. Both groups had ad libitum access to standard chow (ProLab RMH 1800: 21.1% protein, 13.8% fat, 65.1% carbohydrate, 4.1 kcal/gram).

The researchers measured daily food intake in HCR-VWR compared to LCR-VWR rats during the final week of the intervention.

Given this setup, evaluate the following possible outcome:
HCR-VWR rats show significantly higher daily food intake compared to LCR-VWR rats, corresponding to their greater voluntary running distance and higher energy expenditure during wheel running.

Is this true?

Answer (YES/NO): NO